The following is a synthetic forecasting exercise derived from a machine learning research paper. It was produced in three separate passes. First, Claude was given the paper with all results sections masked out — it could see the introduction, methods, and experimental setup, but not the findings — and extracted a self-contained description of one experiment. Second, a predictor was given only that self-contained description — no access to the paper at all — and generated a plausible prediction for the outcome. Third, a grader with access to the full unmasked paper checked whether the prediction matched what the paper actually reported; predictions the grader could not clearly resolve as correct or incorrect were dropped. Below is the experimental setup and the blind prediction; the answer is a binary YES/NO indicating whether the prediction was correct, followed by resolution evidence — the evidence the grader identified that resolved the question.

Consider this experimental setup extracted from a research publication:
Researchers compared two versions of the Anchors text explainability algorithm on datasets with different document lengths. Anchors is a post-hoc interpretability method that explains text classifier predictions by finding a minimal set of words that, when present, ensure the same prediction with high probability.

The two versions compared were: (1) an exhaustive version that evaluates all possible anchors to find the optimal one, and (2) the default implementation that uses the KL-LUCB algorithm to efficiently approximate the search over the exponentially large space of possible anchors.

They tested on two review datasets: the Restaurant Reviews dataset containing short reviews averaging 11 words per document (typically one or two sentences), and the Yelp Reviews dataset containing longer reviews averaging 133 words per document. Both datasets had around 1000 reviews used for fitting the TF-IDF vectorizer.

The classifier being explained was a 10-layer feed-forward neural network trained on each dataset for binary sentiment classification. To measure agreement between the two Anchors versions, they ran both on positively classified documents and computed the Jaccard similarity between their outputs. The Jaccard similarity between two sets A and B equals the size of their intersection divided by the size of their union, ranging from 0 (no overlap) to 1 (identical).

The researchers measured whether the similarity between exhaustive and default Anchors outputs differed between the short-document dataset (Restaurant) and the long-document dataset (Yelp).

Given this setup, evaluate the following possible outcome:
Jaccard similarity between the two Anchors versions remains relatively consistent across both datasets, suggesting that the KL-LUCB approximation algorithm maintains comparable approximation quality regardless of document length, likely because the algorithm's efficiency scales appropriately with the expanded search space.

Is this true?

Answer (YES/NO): NO